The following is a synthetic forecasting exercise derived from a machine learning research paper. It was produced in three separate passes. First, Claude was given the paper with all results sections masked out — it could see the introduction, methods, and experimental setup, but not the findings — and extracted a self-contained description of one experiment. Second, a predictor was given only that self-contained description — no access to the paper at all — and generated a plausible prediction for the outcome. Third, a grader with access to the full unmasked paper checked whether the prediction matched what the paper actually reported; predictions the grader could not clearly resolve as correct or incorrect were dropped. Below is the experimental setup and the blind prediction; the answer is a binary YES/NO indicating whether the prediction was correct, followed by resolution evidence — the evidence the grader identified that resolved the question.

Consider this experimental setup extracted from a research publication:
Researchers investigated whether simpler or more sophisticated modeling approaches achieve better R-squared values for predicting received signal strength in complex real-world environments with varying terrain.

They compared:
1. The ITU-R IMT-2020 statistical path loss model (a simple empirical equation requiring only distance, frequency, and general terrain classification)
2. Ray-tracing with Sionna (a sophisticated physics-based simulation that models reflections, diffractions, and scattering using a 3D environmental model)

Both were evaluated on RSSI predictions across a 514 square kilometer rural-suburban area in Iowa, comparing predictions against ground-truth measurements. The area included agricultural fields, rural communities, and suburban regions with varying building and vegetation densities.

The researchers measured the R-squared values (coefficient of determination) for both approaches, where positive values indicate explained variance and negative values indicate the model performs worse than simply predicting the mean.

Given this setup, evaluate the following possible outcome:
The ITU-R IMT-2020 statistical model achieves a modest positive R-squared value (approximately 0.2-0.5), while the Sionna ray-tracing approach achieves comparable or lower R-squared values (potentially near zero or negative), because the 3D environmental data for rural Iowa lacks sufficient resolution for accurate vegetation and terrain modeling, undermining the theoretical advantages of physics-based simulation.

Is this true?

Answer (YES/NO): YES